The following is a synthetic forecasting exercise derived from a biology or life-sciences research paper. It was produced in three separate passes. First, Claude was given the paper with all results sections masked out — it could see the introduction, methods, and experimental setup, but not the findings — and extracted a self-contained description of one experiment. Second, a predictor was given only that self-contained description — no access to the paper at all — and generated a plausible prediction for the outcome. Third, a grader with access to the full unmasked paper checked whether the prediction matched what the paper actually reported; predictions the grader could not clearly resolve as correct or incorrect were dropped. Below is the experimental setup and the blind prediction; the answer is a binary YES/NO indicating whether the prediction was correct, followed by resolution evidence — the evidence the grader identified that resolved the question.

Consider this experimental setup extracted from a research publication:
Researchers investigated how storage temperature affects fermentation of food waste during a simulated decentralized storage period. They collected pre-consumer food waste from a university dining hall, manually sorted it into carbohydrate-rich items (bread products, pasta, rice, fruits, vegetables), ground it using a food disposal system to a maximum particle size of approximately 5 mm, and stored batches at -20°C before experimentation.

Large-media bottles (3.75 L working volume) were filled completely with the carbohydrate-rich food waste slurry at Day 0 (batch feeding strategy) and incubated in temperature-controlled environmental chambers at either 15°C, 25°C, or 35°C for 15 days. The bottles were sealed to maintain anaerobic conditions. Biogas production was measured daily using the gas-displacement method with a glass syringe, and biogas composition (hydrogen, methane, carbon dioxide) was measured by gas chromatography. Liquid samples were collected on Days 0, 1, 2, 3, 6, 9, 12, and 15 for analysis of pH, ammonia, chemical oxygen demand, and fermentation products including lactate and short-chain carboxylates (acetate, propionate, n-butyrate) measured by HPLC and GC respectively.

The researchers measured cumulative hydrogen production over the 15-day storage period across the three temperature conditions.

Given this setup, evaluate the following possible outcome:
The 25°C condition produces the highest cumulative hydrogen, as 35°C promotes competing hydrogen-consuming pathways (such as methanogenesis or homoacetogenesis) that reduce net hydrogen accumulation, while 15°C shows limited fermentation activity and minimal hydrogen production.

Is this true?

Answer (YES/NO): NO